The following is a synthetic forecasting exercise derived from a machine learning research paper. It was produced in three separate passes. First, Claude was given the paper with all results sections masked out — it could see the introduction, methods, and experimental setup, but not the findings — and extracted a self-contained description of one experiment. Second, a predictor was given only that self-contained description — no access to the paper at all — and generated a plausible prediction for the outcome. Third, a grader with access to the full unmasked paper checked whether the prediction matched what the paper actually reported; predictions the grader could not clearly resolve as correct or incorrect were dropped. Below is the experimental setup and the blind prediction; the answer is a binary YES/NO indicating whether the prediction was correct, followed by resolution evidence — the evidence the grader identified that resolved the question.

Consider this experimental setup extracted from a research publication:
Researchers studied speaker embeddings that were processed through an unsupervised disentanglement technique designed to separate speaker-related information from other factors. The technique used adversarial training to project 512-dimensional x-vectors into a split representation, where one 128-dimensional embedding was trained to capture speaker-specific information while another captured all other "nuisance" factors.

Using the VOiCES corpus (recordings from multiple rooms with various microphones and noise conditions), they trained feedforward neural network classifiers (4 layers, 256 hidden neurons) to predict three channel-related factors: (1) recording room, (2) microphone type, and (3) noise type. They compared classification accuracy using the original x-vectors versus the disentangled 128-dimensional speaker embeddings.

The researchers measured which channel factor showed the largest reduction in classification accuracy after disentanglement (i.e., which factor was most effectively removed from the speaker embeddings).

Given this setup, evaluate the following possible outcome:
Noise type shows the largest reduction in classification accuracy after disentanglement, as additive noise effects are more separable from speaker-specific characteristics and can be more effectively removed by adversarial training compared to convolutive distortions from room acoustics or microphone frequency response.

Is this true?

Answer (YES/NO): NO